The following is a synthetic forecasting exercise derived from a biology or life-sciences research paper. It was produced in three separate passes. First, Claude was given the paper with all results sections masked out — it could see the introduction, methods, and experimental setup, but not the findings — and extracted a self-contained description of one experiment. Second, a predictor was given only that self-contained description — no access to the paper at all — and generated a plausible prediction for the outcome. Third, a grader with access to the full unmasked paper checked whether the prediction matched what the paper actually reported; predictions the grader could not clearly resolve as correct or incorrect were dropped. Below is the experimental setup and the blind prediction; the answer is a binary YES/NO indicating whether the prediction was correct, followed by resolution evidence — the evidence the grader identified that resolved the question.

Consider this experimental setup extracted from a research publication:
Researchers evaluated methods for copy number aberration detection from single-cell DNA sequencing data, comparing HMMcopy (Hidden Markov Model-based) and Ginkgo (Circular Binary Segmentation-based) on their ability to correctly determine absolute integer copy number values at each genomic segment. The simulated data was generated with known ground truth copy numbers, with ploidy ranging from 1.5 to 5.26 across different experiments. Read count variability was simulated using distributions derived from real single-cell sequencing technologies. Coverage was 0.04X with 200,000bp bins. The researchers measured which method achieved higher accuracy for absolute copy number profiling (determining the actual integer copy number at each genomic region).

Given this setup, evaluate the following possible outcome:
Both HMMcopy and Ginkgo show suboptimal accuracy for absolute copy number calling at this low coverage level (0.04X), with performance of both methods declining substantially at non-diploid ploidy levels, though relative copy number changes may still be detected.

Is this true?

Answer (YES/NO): NO